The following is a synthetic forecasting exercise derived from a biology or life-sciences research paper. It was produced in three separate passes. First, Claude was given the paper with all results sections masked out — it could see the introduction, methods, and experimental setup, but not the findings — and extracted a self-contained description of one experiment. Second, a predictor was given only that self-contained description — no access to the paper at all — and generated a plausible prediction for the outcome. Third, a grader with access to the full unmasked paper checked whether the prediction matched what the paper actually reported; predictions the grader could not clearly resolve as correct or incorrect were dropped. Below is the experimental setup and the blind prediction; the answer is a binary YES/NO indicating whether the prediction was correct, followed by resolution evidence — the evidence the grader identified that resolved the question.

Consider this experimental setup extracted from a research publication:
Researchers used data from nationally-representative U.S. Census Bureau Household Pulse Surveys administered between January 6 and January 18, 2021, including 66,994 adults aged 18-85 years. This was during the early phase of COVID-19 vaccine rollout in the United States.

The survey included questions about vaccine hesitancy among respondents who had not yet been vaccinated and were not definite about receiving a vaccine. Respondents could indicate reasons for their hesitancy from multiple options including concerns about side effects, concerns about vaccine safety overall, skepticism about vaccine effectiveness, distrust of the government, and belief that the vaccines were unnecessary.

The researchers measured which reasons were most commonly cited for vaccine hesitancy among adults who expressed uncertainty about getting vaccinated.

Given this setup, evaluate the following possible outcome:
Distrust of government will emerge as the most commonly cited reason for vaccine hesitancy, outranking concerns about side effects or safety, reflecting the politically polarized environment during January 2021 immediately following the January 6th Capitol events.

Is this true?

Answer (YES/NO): NO